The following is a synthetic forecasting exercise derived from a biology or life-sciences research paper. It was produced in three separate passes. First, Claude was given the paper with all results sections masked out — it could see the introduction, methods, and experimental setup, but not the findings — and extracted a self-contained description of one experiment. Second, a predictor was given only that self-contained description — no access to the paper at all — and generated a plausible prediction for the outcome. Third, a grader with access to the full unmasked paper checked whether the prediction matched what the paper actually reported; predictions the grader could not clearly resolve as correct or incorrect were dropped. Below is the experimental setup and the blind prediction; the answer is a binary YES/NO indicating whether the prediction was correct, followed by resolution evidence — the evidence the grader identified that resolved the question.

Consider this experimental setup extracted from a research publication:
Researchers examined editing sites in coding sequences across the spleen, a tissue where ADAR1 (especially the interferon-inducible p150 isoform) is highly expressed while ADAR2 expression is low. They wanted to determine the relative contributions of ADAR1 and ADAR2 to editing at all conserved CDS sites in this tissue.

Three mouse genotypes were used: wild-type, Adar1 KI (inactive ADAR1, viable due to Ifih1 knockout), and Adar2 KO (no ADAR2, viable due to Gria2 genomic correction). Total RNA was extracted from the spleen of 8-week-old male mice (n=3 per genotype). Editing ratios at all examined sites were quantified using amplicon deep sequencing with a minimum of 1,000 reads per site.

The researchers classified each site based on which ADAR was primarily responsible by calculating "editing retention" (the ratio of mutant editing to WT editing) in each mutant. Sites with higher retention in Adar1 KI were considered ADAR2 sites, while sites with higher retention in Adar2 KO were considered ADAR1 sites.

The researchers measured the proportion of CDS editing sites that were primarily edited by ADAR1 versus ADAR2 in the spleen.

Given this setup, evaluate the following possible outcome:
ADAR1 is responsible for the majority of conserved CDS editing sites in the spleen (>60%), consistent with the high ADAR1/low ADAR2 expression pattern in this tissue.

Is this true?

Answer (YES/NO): NO